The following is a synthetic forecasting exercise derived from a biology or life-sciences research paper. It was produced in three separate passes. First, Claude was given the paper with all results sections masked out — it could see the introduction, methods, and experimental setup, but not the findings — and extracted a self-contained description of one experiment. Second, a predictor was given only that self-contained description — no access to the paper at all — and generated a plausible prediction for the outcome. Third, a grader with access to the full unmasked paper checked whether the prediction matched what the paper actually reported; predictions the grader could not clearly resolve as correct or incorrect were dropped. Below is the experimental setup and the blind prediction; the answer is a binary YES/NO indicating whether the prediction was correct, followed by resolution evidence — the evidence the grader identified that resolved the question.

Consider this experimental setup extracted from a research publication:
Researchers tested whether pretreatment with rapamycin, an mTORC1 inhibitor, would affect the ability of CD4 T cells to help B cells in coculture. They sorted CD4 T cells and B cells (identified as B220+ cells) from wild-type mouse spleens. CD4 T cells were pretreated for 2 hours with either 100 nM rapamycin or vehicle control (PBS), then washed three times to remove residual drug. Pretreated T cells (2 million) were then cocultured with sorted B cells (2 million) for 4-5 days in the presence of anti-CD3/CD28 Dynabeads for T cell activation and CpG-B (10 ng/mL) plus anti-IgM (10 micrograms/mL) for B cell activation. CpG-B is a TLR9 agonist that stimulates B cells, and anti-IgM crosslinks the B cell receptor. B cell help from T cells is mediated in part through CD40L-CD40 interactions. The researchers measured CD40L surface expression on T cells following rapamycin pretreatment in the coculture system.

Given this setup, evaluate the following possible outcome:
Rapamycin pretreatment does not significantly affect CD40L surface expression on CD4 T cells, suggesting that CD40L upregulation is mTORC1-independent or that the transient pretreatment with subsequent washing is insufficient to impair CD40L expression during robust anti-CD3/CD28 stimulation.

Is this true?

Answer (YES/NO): NO